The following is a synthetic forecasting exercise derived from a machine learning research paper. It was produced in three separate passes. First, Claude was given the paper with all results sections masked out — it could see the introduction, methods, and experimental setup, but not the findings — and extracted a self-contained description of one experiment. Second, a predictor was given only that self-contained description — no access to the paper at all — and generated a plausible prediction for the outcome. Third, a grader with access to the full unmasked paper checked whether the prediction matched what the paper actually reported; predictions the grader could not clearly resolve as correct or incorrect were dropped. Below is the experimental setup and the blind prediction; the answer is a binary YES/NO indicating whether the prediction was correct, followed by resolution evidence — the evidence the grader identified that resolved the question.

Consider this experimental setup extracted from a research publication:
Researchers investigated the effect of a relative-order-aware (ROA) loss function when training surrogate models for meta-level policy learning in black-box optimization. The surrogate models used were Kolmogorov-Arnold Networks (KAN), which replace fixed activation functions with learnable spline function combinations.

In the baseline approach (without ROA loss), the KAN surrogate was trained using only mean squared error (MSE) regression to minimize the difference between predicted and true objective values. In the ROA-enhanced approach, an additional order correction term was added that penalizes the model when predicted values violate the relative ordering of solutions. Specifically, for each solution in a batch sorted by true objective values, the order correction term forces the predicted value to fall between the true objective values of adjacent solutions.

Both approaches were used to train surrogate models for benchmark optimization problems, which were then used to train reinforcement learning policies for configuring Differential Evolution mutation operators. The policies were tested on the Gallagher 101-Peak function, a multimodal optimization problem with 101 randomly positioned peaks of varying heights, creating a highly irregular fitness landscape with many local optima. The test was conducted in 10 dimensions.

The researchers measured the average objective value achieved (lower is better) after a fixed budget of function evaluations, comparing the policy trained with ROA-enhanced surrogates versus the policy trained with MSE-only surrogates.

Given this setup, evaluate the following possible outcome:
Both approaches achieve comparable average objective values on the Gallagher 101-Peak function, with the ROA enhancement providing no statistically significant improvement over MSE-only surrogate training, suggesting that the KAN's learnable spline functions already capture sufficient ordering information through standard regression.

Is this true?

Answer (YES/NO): NO